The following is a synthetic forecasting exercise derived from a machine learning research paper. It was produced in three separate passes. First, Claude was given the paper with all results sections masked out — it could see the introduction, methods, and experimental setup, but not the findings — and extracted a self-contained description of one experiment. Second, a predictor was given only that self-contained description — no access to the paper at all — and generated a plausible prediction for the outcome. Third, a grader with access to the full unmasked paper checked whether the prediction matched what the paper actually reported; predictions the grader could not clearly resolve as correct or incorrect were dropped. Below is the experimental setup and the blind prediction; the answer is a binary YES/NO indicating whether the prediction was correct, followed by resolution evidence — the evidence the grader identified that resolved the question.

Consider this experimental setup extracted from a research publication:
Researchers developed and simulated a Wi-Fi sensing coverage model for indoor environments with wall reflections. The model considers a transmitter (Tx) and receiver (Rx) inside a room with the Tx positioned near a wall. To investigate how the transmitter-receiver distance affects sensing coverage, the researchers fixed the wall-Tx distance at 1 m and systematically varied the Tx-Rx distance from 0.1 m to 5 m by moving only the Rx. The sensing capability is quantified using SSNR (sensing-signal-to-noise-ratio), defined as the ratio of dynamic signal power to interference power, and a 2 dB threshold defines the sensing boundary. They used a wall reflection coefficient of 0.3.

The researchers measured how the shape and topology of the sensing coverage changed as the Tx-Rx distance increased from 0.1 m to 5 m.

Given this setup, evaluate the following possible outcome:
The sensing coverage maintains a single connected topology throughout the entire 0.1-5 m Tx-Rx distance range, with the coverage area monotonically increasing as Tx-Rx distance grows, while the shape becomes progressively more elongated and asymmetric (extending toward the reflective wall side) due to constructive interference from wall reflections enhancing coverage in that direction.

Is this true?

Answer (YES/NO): NO